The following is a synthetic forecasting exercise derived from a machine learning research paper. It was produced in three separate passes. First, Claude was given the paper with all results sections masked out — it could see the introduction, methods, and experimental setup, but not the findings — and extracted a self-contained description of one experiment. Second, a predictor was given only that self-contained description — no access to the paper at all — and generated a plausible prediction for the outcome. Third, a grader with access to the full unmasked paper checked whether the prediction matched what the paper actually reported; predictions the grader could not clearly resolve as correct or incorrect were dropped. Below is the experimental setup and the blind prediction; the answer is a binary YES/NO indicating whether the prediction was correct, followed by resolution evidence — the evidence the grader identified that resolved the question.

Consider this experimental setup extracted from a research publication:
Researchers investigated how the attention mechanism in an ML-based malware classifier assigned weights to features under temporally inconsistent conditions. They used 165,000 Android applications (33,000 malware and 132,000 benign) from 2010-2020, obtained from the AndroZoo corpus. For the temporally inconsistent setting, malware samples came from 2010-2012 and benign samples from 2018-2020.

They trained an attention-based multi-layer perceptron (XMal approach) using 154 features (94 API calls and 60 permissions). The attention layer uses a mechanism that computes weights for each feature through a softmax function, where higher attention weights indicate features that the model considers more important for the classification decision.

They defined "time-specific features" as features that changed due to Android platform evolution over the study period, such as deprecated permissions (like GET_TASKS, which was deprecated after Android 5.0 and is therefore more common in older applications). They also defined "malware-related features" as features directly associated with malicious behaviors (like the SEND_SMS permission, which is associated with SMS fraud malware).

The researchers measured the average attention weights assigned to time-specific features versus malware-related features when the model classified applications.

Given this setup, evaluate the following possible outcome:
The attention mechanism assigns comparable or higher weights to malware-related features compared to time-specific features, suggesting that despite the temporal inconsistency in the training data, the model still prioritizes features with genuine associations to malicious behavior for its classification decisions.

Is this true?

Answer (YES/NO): NO